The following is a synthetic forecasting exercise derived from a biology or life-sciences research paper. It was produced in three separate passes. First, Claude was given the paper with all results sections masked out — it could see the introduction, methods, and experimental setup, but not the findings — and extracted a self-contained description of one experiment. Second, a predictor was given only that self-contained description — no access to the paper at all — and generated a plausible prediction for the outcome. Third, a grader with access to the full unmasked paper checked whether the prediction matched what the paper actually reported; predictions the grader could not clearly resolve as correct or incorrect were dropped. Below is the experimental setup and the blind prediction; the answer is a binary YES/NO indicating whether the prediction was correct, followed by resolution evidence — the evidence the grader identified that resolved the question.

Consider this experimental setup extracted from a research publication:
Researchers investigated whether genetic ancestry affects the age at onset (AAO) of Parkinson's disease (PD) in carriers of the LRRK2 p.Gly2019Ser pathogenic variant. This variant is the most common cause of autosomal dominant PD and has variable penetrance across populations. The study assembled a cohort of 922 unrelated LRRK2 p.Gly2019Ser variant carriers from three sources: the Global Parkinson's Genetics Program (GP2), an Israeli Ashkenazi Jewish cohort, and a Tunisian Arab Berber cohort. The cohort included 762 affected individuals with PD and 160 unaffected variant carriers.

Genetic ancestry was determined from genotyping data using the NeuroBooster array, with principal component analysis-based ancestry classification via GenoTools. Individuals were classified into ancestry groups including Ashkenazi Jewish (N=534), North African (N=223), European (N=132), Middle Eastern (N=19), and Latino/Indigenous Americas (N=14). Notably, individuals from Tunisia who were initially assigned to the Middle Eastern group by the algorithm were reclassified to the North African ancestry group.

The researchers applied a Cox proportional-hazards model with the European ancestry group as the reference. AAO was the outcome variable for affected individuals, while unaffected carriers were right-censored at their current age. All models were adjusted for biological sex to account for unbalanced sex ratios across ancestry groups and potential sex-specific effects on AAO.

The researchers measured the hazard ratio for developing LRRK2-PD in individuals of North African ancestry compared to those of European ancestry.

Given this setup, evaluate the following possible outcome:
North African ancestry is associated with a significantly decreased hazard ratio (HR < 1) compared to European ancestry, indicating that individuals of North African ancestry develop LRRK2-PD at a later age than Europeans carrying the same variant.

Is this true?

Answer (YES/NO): NO